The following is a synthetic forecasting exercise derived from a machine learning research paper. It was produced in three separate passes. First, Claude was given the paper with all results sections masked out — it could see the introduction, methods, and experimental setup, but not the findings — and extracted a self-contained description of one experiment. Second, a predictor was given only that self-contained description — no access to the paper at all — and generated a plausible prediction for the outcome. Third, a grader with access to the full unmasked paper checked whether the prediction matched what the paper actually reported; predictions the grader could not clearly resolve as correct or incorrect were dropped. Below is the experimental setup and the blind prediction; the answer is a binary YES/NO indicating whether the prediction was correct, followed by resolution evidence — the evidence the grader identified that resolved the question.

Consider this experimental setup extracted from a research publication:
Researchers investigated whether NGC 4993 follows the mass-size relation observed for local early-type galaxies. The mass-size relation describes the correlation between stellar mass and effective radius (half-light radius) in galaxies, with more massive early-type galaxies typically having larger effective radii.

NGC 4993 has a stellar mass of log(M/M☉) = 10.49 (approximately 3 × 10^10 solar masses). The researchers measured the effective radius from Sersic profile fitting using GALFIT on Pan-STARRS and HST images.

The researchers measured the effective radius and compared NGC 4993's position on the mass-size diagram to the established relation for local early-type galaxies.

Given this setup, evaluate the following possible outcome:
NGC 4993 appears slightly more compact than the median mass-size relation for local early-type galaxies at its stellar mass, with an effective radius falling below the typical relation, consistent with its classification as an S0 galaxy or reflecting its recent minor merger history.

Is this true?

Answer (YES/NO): NO